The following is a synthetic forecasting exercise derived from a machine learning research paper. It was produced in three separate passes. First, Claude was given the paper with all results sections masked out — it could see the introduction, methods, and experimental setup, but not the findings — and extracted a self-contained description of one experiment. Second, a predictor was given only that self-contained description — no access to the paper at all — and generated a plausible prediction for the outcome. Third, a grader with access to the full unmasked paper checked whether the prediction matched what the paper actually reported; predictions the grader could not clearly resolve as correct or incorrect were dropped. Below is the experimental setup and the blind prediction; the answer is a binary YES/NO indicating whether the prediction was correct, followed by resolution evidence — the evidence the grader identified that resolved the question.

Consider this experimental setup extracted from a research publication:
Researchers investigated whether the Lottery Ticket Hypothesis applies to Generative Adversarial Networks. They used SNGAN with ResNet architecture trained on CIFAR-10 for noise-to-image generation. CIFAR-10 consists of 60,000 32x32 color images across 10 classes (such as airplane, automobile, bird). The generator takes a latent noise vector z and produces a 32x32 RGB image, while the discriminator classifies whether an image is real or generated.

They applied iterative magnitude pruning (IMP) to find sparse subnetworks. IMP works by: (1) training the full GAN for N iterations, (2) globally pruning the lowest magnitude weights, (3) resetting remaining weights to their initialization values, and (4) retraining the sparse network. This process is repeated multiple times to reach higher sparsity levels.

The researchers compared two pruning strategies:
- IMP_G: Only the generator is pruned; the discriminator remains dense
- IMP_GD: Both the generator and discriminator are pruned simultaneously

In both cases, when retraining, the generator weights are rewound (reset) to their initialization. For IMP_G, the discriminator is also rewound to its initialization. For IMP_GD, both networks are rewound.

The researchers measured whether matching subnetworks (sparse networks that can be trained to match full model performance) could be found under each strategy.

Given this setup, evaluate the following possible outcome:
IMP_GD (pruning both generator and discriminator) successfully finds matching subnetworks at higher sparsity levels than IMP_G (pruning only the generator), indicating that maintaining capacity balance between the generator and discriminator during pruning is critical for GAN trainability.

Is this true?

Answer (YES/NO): NO